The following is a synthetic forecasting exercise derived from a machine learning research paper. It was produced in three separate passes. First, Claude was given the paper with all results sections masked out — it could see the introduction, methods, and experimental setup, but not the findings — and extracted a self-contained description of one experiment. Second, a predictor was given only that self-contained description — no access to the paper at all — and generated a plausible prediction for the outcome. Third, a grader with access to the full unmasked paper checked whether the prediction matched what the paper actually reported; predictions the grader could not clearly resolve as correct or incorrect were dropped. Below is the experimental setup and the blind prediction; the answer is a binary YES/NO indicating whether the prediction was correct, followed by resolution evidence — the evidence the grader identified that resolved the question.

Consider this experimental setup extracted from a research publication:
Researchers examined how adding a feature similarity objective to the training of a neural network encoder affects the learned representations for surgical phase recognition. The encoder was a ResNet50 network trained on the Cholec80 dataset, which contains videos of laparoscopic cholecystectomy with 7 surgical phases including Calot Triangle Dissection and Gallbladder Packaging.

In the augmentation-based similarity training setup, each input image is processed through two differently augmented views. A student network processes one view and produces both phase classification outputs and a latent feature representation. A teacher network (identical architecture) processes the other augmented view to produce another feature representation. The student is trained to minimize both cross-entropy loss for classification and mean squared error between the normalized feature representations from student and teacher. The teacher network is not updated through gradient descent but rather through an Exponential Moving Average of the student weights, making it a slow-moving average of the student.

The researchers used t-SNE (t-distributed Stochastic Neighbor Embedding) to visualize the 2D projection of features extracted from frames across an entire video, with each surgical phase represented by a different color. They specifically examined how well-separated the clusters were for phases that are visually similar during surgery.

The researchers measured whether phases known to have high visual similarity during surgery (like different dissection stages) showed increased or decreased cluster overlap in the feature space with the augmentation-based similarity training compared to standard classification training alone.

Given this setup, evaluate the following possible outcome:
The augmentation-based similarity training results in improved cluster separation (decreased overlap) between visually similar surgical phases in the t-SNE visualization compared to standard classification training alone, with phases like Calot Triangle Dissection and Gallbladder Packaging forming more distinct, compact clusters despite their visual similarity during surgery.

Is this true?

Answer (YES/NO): YES